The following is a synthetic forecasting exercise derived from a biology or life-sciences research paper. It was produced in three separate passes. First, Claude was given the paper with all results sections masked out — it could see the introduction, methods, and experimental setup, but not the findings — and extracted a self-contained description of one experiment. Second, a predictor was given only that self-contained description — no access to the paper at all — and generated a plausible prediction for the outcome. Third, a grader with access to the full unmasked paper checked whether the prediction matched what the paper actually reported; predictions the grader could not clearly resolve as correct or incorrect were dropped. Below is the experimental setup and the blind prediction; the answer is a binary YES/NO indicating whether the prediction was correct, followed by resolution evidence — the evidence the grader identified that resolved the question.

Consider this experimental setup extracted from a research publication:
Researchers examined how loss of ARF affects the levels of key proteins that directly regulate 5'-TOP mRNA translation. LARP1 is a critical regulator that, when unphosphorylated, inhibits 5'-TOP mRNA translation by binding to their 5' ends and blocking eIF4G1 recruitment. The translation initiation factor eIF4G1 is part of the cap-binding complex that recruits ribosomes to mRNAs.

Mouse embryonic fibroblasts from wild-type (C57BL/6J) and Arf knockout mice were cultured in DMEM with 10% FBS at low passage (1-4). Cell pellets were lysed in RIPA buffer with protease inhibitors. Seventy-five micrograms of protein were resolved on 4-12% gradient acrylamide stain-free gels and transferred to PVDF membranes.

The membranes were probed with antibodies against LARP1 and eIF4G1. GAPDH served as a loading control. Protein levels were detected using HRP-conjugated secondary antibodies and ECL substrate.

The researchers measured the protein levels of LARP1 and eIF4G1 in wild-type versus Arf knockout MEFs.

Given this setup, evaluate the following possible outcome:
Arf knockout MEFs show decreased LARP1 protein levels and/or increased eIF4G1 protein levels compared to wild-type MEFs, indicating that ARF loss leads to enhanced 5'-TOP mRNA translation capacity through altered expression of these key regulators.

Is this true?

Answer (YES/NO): NO